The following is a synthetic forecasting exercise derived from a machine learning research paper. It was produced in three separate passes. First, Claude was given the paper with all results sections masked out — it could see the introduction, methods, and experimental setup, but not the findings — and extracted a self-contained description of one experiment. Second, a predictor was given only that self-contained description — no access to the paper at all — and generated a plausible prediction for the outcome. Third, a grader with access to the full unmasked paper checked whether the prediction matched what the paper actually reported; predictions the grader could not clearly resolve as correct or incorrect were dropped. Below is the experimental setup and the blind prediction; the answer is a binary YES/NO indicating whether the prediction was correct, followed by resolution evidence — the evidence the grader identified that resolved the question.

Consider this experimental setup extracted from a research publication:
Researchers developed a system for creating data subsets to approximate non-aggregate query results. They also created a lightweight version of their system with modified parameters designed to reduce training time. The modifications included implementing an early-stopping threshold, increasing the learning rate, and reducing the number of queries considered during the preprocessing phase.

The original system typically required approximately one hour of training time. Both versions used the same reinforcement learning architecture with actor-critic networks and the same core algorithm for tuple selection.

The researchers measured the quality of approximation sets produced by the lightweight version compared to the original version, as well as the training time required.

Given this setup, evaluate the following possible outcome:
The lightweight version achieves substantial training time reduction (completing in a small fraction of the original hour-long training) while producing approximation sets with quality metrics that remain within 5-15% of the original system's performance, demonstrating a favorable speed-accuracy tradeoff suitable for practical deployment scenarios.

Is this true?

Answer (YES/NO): NO